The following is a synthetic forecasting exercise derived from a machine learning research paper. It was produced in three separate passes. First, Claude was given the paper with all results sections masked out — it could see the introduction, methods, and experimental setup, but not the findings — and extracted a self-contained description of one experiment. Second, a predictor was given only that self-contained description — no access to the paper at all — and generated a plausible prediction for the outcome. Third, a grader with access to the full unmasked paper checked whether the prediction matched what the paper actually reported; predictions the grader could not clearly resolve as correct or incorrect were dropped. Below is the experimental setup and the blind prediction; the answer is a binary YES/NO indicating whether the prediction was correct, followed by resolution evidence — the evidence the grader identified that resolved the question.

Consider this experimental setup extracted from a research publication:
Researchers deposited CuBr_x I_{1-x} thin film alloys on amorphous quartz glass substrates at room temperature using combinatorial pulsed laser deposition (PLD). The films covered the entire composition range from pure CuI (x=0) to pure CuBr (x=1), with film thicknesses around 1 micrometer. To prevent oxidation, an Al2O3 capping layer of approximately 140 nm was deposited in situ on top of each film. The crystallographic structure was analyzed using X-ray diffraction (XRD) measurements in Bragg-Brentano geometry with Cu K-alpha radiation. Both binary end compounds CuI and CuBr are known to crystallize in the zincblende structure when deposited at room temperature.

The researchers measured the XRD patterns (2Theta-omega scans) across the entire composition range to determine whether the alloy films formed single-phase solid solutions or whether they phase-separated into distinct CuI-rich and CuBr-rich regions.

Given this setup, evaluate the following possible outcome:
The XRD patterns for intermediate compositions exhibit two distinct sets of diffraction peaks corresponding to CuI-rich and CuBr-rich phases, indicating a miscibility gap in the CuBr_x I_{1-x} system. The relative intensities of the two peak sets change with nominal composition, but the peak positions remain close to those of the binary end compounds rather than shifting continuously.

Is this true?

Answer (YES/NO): NO